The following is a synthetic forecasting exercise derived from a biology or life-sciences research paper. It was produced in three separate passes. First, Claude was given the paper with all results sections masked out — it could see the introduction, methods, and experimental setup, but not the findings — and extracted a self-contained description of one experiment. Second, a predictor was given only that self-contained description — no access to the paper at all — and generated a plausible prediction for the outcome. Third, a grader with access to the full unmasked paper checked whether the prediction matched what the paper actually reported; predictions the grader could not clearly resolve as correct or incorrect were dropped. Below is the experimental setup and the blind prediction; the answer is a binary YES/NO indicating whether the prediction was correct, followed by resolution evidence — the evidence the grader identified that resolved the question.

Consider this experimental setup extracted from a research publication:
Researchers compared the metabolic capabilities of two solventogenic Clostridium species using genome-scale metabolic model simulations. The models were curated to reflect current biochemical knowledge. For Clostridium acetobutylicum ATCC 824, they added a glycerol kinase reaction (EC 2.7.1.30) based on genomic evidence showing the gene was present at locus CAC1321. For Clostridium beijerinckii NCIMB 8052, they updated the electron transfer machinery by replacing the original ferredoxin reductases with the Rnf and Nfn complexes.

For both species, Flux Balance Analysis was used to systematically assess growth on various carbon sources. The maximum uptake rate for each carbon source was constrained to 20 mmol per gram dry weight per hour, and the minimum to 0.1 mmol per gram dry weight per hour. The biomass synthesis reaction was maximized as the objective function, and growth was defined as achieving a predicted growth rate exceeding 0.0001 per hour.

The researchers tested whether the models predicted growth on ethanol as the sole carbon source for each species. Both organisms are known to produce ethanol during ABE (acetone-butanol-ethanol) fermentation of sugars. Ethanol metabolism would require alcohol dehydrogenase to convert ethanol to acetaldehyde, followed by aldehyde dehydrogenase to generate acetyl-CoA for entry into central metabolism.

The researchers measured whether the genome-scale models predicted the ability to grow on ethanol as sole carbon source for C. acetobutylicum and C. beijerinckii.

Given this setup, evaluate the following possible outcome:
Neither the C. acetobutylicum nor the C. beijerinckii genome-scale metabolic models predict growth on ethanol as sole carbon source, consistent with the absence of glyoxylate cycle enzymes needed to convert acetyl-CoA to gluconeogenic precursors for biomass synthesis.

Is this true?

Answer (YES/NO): YES